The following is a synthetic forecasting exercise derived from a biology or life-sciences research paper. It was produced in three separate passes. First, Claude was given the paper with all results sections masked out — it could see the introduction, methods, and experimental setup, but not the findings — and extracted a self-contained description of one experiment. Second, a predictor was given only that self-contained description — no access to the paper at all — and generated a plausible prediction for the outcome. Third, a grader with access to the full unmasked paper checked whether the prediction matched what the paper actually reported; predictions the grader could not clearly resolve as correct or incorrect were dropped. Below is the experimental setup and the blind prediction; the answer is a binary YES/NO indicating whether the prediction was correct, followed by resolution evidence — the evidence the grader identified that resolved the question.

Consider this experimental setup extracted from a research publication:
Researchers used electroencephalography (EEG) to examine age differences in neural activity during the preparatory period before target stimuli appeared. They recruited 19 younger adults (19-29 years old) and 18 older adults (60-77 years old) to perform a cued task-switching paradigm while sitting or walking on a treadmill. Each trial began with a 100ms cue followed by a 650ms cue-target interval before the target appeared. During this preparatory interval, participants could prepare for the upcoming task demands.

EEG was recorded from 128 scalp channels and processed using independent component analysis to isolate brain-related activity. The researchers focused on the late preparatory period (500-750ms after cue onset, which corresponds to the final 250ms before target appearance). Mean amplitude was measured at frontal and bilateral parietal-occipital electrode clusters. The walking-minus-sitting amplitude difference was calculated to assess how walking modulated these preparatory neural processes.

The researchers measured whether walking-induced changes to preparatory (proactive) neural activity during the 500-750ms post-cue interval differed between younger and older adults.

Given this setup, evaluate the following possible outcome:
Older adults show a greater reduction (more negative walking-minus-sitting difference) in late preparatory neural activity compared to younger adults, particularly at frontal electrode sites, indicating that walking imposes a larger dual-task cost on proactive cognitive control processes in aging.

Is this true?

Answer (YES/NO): NO